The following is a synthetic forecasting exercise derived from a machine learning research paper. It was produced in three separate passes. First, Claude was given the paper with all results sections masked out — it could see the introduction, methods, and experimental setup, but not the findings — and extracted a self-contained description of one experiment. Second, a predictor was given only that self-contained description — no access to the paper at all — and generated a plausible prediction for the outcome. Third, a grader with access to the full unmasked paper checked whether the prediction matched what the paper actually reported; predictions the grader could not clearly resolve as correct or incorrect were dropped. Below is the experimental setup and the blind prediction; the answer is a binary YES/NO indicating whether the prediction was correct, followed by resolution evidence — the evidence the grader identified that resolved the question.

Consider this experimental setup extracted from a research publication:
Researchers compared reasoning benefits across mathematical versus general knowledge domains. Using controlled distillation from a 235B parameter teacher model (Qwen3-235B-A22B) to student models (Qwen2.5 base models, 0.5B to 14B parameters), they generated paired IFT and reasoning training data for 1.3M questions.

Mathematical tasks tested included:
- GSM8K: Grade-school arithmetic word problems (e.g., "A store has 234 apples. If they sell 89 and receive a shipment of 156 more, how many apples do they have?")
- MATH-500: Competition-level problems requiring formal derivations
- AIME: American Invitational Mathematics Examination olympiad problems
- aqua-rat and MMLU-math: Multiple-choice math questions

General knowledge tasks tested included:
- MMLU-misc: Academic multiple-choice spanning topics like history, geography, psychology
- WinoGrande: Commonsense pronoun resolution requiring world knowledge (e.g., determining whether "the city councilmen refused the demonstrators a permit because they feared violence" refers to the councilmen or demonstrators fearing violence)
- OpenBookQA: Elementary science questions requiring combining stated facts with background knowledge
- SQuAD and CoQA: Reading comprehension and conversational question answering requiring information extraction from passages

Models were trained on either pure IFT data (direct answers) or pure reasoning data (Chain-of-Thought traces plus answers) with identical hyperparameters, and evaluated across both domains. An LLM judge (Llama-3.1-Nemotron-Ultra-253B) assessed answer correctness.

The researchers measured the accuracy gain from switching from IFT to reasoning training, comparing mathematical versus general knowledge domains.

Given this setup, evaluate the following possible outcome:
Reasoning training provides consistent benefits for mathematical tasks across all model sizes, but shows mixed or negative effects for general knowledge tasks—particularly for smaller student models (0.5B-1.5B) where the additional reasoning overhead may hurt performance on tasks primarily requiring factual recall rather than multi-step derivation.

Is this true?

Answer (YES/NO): NO